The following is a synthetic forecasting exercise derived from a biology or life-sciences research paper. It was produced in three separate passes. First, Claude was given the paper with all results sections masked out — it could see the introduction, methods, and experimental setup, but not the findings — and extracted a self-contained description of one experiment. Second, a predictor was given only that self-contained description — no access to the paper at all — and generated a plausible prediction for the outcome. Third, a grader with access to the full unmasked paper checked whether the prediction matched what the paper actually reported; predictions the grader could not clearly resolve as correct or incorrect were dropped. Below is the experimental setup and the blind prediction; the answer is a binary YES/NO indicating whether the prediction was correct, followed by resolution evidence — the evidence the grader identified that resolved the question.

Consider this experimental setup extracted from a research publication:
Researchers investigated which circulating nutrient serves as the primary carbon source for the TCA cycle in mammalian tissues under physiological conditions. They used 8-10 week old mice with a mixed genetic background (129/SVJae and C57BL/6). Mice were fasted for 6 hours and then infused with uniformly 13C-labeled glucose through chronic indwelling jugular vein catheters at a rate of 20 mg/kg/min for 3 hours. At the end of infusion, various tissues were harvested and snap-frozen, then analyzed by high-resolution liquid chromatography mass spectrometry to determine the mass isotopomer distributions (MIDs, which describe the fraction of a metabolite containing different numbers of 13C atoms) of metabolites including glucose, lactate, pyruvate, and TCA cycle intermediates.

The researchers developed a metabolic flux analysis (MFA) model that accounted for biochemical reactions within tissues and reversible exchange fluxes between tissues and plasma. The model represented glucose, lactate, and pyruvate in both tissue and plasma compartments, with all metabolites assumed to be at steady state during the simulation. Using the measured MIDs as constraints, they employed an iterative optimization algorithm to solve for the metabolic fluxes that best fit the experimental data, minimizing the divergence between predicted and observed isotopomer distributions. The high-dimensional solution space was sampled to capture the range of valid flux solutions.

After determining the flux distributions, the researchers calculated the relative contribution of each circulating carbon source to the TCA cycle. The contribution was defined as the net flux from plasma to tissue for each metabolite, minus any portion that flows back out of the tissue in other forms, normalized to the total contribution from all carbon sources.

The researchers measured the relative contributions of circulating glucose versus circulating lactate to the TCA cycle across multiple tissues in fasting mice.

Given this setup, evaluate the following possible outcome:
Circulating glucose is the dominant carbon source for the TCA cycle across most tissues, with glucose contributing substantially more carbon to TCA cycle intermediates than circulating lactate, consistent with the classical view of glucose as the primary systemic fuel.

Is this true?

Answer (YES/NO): YES